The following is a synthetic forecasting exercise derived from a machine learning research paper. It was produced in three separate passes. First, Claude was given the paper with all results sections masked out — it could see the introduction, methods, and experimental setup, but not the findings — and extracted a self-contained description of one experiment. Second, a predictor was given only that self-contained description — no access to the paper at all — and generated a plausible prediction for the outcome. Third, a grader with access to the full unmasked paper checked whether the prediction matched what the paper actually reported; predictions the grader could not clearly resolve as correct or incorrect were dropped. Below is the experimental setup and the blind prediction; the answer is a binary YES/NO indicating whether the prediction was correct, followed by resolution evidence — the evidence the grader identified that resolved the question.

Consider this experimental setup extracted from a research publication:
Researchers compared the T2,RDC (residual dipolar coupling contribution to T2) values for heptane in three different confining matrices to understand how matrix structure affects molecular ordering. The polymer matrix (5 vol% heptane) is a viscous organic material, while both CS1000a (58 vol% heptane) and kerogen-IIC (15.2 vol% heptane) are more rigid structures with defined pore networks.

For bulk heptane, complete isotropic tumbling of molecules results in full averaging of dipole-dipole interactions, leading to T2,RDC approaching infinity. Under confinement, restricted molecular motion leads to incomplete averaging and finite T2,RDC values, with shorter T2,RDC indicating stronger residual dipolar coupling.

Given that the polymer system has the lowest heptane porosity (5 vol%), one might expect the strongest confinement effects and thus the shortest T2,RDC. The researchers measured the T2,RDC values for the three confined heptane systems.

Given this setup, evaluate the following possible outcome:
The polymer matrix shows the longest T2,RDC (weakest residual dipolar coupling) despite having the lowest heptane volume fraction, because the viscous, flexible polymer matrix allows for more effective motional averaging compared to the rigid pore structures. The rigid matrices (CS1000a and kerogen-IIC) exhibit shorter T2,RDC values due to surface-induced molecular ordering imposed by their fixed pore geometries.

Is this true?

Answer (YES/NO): YES